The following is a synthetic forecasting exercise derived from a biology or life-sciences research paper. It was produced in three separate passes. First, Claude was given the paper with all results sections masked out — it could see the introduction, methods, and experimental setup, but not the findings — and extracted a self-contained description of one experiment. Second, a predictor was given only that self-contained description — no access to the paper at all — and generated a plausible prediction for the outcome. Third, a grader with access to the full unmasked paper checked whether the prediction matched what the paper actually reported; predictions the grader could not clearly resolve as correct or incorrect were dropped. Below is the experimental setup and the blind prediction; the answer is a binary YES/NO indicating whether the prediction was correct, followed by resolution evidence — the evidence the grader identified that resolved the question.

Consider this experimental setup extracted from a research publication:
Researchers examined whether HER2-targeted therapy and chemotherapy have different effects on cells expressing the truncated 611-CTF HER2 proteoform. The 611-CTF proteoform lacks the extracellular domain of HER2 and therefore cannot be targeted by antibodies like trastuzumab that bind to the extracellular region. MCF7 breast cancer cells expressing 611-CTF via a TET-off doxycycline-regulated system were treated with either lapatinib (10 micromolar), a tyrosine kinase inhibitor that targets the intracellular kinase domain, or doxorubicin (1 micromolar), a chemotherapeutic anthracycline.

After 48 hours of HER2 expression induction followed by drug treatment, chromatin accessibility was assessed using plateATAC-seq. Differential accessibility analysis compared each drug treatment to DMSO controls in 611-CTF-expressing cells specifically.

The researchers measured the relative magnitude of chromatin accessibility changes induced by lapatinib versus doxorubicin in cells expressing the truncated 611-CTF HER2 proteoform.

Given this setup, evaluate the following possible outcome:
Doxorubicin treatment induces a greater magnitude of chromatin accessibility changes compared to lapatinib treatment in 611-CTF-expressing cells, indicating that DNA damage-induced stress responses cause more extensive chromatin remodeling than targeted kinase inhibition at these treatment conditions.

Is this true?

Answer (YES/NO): YES